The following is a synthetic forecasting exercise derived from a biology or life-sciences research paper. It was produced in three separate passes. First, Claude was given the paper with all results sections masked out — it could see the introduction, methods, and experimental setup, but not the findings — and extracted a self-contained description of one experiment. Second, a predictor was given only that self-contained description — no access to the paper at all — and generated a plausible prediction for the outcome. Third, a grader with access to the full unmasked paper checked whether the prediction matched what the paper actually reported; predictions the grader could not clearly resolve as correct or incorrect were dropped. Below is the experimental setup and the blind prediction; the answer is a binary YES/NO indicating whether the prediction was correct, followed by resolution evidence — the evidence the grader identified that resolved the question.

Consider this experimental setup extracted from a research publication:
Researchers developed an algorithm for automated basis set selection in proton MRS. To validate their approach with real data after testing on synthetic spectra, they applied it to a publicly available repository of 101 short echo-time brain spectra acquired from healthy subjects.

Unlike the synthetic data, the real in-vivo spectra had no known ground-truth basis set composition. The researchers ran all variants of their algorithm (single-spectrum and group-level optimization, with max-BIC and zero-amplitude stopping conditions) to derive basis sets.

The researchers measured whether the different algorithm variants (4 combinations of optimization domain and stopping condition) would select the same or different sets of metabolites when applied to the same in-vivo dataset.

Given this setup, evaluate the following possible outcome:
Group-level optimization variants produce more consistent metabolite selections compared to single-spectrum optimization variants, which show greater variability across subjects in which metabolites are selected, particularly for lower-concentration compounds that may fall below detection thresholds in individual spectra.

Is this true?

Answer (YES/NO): YES